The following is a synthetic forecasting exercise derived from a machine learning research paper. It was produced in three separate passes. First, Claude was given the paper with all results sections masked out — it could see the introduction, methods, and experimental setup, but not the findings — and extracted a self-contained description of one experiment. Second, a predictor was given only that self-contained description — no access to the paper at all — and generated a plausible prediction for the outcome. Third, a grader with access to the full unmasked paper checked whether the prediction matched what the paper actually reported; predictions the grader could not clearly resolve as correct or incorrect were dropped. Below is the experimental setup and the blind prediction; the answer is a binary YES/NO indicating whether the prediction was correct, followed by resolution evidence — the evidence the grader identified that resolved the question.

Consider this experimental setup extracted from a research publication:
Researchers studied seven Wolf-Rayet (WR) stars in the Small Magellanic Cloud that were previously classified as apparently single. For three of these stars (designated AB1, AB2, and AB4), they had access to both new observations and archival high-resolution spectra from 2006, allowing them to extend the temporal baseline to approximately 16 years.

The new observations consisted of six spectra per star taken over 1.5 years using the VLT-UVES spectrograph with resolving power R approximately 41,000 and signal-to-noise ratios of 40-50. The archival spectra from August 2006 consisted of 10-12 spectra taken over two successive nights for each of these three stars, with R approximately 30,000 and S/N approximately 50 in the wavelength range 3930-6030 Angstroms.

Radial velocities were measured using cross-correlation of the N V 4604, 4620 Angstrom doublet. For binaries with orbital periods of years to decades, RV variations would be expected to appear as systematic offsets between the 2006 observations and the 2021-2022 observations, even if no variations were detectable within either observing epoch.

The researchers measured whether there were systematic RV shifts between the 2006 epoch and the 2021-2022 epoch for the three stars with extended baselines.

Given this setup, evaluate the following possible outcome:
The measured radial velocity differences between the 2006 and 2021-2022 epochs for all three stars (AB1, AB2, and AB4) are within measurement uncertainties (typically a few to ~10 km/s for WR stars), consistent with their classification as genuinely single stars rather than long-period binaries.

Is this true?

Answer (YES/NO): YES